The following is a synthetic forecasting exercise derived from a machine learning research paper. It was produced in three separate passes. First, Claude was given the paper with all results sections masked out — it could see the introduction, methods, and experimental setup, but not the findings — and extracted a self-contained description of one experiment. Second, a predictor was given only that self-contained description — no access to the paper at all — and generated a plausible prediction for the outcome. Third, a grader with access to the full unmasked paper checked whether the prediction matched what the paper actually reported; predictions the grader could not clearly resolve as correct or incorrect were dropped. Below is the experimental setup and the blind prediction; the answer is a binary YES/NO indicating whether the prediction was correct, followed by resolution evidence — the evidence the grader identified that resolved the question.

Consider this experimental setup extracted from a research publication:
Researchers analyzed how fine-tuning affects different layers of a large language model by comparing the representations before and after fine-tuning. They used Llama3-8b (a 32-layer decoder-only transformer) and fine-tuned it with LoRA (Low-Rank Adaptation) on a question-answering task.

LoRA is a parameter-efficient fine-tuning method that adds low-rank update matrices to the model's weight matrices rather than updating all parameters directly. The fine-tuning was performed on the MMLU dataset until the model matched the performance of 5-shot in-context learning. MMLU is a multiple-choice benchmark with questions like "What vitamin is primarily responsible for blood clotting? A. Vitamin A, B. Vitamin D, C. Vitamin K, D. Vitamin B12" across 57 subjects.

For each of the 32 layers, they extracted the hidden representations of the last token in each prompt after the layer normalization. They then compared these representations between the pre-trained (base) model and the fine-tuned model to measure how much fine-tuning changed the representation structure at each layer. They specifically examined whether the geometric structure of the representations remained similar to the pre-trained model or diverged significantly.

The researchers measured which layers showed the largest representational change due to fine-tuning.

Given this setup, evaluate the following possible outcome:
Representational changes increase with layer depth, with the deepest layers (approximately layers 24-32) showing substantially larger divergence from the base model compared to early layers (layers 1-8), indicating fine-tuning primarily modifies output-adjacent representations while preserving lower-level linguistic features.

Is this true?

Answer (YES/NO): NO